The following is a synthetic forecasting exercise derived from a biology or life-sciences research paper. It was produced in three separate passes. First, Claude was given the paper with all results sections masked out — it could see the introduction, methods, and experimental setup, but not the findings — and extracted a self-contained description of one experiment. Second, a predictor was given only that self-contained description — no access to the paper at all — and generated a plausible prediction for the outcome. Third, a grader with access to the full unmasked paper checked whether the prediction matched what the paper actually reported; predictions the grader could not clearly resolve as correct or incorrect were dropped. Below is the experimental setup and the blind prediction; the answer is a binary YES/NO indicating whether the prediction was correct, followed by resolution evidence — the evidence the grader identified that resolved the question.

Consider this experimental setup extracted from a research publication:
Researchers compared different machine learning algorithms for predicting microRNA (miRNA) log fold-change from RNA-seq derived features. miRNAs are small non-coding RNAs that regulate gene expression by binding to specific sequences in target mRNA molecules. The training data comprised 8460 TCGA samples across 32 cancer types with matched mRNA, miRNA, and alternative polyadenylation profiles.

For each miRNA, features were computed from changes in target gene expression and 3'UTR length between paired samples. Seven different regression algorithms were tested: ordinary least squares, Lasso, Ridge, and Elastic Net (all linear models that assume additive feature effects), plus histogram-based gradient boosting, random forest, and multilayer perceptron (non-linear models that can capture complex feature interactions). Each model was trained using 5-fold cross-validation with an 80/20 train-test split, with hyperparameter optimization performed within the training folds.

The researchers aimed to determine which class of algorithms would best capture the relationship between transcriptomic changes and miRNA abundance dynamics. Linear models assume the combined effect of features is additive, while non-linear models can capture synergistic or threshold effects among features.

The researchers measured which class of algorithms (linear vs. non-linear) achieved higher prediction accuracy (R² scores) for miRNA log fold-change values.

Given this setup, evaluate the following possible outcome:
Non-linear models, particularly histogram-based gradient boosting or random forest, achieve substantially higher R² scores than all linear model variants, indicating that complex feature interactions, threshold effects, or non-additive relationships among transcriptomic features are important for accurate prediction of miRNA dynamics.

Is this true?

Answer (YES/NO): NO